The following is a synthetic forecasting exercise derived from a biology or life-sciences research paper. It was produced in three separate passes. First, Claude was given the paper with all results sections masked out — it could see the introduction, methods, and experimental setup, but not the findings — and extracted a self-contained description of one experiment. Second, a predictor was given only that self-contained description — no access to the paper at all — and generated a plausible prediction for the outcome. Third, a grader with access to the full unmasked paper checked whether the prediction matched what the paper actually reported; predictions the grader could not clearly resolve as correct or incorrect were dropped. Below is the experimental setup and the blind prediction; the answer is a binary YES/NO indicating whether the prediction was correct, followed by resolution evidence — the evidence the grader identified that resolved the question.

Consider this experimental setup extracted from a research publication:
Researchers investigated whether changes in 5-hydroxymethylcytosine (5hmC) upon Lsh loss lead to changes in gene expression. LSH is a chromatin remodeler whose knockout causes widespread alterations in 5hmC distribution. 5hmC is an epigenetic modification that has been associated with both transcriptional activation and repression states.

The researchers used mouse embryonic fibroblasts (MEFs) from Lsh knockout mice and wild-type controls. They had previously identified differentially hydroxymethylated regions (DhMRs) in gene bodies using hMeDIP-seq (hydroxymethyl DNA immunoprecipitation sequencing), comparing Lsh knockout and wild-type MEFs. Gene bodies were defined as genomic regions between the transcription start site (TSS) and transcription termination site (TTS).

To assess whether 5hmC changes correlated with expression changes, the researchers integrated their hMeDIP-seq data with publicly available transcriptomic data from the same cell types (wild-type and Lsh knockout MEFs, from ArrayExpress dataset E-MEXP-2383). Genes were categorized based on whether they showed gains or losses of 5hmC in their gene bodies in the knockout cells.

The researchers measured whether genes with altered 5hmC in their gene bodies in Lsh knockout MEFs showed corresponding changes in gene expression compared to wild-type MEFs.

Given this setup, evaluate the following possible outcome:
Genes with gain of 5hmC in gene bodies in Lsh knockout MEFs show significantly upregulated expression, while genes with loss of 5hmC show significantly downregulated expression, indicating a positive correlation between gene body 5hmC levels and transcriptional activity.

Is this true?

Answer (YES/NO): NO